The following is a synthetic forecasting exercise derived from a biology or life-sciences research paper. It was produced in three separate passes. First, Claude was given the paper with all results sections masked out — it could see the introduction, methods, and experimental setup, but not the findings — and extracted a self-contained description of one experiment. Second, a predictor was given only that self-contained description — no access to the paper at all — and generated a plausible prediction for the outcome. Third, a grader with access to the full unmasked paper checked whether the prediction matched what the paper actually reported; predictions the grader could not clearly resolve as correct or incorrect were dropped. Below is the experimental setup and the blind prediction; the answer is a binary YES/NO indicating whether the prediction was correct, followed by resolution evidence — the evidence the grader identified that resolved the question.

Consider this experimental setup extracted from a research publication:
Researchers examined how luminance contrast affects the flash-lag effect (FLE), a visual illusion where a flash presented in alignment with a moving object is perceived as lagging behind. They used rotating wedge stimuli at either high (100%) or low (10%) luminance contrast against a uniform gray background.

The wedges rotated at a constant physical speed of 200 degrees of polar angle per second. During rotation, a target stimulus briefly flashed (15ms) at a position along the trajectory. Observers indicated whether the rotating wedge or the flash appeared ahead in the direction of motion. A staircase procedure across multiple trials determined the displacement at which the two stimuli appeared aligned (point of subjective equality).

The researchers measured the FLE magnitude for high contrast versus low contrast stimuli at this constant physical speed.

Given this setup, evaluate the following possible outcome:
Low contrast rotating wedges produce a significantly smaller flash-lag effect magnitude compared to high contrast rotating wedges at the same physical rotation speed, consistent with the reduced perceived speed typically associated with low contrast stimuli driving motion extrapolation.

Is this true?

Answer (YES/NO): NO